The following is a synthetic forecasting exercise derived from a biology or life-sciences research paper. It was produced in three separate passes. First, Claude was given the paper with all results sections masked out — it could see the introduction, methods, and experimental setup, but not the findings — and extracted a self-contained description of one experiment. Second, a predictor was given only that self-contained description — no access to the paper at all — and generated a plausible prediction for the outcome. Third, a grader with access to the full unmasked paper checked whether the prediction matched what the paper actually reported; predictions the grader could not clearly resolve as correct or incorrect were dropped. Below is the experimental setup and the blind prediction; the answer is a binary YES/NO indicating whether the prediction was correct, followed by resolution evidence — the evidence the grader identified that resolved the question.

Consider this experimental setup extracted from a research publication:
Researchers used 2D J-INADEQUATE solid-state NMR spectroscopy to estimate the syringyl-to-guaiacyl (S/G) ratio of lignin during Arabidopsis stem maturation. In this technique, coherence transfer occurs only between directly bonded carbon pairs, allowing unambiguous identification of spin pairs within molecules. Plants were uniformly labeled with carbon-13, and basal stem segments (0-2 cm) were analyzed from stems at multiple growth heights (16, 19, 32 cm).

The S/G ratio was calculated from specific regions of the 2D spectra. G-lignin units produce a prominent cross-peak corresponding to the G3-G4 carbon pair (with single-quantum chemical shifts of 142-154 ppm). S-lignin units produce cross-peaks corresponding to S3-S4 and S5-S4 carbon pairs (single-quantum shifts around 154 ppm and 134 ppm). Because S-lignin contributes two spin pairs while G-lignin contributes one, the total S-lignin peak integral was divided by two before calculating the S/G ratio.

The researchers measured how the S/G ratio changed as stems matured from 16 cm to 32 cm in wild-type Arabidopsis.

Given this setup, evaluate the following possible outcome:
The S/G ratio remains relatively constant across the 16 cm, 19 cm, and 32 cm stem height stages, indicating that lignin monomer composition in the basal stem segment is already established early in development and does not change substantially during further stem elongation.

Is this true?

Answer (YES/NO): NO